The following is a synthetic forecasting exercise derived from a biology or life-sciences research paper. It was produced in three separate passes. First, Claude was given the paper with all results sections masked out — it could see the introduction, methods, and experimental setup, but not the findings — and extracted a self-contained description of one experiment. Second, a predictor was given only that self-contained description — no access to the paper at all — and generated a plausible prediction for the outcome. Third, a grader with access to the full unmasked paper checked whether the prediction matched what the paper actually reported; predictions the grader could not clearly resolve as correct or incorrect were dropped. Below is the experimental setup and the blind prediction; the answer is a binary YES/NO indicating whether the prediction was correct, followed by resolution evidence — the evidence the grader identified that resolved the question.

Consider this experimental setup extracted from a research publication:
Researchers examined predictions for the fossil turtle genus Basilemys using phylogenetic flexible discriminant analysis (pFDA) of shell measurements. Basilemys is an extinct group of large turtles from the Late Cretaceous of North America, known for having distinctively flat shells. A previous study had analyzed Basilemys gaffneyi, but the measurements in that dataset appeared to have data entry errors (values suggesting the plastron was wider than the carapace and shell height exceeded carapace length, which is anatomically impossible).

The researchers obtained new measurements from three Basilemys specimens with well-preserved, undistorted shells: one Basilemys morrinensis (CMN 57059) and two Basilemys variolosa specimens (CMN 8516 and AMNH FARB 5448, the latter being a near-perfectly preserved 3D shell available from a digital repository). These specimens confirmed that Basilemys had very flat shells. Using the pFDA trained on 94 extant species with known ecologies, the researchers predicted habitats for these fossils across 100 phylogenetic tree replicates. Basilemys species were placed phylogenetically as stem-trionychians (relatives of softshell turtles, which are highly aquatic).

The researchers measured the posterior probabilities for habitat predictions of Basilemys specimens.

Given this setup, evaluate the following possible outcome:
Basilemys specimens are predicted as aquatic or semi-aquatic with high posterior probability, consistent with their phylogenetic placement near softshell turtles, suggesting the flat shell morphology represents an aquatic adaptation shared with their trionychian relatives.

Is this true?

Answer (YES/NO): NO